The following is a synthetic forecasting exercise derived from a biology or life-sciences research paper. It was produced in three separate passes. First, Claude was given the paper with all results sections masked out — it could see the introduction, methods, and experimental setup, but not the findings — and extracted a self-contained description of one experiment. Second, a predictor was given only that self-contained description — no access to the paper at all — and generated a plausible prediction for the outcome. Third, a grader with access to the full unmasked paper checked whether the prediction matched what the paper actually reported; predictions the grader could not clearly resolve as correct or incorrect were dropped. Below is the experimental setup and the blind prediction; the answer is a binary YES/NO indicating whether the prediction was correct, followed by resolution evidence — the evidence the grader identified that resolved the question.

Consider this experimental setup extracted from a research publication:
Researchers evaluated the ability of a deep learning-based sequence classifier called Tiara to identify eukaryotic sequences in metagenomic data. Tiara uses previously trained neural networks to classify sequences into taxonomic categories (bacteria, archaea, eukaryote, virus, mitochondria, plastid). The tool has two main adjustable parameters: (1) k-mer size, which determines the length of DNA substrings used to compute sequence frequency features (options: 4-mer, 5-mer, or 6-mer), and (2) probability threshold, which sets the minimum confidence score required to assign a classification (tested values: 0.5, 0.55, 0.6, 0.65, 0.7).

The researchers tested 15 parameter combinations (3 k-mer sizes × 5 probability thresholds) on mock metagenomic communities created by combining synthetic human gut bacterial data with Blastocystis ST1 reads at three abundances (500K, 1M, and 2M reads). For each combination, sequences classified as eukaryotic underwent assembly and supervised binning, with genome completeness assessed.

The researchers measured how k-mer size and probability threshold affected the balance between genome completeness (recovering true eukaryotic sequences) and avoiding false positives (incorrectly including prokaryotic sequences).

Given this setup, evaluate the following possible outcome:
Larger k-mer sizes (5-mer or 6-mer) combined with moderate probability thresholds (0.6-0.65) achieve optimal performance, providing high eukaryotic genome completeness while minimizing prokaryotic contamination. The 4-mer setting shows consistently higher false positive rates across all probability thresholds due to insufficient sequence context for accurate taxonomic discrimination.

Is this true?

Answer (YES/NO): NO